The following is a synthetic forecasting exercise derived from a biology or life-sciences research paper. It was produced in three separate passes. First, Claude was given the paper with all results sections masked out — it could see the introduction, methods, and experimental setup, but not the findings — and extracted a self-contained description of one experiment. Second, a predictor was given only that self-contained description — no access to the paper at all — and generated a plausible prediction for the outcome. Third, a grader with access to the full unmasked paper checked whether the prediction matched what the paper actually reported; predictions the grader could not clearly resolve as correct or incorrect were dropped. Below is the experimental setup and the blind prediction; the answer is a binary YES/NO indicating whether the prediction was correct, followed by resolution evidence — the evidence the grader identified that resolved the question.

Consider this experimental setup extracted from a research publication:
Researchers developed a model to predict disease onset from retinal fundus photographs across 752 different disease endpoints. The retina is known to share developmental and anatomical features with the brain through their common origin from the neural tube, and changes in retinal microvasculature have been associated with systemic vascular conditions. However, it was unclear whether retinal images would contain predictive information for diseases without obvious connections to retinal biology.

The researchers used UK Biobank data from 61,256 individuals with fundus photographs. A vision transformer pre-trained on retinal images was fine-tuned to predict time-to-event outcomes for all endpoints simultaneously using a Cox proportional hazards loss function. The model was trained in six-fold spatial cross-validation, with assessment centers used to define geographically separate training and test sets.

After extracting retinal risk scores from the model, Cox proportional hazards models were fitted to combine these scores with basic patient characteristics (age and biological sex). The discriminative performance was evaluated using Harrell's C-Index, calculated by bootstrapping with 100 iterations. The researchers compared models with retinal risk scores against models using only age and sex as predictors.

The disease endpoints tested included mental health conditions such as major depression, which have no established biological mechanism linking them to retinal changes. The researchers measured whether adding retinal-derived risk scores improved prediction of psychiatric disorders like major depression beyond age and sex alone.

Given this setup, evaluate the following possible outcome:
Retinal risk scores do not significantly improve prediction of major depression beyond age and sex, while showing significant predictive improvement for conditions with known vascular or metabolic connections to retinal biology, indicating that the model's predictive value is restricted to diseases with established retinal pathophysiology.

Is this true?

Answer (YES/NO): NO